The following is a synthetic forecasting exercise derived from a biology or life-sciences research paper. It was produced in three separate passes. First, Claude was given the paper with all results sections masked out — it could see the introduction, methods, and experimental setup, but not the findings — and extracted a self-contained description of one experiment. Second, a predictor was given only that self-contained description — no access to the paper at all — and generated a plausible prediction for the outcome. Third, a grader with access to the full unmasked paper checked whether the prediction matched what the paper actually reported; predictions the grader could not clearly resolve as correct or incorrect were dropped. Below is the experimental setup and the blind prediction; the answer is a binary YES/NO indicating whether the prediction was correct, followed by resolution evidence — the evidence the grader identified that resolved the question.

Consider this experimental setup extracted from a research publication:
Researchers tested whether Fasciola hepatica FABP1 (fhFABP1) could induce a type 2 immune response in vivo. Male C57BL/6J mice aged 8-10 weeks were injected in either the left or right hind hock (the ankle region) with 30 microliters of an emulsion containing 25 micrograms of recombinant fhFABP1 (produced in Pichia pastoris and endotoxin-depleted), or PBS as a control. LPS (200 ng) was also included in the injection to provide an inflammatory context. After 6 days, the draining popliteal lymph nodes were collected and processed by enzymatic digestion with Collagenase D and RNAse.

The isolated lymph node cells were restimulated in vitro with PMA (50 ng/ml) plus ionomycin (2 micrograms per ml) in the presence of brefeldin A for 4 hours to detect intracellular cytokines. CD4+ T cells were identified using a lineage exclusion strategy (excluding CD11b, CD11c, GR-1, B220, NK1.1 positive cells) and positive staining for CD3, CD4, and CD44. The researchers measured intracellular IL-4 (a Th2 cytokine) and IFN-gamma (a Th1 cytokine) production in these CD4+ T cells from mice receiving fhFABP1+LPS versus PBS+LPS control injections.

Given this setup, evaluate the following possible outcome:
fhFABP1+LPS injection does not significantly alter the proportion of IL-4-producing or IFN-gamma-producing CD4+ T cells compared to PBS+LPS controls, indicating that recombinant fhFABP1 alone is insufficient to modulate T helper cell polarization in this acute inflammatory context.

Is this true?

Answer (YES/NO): NO